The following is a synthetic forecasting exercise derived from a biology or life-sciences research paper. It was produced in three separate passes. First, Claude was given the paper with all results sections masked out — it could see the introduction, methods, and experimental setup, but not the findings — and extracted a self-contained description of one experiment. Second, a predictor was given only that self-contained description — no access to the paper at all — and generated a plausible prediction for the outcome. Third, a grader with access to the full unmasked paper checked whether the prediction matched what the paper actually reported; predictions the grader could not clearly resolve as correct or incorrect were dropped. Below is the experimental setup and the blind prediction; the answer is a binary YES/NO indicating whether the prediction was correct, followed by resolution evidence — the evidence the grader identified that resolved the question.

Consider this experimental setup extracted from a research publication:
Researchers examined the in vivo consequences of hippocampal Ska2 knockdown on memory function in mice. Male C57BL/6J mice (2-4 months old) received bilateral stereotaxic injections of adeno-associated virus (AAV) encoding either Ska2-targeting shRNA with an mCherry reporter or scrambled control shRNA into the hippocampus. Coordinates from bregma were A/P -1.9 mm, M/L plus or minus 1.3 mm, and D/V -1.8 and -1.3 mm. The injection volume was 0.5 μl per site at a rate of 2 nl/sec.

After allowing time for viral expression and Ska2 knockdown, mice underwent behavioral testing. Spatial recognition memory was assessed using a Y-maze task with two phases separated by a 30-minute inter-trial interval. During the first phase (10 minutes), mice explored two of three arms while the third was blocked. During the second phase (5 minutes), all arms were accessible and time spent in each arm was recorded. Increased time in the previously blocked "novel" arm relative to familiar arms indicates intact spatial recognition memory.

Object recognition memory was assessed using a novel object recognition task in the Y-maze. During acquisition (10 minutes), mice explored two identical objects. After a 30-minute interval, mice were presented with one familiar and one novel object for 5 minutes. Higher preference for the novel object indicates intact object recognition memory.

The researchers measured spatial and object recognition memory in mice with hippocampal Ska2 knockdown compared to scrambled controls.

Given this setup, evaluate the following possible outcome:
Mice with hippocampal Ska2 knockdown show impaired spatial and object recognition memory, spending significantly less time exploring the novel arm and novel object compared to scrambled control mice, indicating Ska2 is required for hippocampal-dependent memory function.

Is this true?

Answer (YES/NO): YES